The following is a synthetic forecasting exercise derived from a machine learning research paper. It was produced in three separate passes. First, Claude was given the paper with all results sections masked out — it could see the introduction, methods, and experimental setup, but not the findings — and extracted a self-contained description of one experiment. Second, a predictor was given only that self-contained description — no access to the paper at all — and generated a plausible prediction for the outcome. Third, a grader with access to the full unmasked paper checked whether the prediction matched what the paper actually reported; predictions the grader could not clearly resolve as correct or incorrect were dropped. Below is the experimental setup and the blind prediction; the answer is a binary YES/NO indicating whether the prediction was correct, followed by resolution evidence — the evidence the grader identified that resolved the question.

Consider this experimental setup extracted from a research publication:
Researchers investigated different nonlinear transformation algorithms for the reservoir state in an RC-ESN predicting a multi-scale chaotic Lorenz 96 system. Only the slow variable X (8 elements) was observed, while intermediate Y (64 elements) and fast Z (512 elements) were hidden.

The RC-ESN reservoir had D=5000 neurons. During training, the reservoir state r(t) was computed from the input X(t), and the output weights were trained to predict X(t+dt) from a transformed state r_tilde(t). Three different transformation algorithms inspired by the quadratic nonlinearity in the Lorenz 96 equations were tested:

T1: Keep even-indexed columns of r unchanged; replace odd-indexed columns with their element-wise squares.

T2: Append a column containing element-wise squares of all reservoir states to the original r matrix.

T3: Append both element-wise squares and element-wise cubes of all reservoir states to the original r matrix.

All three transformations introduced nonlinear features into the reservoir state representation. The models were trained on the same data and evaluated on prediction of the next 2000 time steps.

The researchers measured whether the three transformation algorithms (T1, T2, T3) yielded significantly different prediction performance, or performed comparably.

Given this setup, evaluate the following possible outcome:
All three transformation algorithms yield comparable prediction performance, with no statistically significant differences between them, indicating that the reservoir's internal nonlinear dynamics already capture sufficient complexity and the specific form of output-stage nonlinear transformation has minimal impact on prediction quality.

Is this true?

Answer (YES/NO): NO